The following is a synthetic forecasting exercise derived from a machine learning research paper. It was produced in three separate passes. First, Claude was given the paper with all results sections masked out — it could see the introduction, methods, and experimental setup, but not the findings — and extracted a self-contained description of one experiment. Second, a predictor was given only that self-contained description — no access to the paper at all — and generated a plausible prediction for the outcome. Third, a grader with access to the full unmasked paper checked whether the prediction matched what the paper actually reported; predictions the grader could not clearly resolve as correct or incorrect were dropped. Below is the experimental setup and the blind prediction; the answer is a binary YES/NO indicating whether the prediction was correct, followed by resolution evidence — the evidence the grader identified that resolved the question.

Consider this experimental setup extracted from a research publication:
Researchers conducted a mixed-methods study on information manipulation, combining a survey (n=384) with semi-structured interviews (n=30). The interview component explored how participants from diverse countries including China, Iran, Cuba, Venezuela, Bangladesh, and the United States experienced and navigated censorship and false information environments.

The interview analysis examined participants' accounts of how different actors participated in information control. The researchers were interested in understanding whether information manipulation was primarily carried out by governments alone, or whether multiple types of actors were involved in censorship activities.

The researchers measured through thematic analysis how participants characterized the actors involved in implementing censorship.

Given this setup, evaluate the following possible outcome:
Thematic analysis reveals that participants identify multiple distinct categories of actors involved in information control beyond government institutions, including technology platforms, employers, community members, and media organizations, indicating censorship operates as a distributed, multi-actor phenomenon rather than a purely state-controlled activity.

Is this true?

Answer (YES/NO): YES